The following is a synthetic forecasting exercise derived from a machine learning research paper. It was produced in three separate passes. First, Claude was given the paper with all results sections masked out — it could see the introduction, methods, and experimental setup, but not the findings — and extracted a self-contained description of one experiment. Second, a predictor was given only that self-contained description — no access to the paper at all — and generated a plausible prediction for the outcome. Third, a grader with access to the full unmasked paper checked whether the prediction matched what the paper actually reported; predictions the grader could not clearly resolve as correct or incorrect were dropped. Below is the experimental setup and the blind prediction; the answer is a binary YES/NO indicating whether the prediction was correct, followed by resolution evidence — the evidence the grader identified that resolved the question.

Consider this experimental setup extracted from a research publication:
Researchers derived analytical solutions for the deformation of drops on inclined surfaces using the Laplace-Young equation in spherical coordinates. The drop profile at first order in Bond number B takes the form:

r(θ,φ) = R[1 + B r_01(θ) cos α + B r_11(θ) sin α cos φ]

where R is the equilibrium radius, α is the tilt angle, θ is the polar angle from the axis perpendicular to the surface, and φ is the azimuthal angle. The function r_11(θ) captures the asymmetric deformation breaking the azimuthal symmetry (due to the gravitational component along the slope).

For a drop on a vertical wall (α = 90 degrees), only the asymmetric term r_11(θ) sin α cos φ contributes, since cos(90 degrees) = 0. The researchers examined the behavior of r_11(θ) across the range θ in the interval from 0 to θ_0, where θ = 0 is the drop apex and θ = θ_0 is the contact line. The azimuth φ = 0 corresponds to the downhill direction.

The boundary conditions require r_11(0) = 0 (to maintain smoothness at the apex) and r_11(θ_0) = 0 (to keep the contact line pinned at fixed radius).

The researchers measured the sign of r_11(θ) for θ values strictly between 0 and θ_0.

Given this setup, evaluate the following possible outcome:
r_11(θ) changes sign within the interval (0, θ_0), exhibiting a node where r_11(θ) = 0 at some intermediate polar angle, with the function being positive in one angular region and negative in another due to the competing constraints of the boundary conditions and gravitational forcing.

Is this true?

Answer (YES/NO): NO